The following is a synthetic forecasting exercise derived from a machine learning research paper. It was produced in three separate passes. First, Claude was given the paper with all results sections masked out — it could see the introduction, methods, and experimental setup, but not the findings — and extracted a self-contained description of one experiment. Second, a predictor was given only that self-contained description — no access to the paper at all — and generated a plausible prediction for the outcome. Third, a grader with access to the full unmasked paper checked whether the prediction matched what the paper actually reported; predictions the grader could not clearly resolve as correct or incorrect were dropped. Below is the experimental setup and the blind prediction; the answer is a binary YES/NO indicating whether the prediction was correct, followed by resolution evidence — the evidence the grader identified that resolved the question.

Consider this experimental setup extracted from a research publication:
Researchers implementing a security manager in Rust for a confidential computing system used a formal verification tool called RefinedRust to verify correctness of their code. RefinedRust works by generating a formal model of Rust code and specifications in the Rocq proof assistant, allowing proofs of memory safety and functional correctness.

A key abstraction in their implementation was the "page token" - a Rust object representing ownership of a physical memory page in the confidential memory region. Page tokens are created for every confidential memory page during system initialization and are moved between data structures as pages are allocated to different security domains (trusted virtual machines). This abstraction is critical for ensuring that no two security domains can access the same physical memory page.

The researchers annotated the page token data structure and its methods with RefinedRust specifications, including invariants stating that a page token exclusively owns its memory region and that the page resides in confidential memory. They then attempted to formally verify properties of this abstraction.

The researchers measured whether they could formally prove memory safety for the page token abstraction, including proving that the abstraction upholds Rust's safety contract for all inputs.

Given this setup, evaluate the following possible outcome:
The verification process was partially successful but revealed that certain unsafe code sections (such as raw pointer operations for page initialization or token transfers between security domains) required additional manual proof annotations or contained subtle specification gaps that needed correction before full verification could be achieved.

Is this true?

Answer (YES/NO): NO